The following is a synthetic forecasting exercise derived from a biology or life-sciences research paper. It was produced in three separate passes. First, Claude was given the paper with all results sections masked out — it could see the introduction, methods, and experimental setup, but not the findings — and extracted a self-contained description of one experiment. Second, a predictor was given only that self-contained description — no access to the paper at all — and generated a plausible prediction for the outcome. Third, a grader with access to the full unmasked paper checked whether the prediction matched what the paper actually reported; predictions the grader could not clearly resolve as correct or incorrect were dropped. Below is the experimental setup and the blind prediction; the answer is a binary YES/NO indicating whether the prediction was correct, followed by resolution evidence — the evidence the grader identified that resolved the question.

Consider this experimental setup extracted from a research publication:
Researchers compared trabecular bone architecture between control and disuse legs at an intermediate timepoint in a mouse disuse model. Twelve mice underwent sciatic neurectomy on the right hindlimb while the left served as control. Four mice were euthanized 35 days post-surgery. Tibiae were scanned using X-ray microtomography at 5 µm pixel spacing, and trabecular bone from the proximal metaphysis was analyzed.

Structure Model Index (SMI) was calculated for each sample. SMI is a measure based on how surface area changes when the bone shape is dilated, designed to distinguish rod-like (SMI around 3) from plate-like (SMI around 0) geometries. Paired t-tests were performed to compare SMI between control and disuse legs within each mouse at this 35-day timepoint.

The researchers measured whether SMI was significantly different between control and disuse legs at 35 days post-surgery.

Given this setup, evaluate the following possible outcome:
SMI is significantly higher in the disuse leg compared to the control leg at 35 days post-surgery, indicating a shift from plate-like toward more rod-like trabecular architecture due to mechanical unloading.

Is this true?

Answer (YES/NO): YES